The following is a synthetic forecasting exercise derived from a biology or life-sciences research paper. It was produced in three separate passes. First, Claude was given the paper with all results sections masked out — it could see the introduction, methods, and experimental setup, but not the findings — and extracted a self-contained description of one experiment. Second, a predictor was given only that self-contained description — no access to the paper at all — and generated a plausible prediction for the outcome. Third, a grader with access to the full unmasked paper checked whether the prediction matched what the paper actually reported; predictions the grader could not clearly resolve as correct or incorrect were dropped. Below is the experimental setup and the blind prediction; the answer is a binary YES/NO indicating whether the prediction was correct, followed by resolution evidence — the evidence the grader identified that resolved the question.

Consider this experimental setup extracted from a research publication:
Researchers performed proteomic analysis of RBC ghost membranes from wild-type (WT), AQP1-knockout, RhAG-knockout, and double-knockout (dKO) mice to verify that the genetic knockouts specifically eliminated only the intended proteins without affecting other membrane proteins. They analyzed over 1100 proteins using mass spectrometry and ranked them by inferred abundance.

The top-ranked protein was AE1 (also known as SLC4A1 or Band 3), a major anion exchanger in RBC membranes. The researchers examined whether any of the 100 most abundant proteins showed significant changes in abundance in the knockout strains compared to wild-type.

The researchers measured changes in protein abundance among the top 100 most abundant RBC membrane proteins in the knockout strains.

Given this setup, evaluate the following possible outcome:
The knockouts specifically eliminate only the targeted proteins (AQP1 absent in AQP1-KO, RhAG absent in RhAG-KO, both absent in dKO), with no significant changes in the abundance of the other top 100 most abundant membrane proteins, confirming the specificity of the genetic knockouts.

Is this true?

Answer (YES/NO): NO